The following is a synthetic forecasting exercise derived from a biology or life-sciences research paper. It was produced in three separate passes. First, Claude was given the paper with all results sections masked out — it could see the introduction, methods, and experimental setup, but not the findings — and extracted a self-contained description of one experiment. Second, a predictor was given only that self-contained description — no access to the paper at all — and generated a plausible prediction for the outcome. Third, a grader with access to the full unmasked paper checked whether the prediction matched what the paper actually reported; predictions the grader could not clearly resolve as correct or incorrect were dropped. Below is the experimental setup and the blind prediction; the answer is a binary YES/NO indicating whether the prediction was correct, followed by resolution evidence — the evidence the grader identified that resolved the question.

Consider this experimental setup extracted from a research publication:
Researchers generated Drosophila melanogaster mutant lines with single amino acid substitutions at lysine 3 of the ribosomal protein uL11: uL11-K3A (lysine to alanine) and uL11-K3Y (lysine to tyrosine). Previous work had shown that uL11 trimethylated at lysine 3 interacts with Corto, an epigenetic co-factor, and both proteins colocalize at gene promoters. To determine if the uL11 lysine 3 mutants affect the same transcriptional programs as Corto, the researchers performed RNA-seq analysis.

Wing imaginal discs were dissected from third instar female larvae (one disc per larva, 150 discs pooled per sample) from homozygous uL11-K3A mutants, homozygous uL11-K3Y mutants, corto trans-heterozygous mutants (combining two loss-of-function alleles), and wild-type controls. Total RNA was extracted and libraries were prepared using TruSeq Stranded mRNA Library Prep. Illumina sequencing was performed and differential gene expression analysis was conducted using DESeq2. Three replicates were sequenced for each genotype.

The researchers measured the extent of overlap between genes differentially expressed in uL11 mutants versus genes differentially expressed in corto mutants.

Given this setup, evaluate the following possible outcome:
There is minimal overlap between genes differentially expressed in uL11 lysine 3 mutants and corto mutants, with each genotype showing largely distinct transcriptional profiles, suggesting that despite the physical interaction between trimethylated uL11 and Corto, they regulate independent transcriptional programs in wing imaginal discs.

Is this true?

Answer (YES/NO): YES